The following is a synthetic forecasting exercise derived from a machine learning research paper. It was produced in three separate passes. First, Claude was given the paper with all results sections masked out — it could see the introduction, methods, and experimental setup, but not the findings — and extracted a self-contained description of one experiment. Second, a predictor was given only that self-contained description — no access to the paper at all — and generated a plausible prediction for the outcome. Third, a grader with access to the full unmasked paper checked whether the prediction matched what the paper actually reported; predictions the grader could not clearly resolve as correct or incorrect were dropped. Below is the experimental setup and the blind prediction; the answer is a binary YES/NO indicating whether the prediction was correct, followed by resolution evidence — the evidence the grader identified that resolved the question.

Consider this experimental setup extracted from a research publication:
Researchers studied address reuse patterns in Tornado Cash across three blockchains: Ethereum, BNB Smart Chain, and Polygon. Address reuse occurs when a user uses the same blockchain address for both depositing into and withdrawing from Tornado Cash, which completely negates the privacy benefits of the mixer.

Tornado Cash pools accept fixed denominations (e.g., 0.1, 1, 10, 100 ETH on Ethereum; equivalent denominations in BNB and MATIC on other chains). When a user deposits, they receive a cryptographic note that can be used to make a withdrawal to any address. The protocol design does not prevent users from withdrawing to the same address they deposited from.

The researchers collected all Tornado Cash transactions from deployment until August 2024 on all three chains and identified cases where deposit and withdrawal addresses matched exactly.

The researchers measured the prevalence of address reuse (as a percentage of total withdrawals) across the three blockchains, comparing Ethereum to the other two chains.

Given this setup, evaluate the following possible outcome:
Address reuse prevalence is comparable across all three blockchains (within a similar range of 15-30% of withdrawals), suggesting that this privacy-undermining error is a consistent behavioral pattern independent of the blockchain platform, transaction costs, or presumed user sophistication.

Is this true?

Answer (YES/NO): NO